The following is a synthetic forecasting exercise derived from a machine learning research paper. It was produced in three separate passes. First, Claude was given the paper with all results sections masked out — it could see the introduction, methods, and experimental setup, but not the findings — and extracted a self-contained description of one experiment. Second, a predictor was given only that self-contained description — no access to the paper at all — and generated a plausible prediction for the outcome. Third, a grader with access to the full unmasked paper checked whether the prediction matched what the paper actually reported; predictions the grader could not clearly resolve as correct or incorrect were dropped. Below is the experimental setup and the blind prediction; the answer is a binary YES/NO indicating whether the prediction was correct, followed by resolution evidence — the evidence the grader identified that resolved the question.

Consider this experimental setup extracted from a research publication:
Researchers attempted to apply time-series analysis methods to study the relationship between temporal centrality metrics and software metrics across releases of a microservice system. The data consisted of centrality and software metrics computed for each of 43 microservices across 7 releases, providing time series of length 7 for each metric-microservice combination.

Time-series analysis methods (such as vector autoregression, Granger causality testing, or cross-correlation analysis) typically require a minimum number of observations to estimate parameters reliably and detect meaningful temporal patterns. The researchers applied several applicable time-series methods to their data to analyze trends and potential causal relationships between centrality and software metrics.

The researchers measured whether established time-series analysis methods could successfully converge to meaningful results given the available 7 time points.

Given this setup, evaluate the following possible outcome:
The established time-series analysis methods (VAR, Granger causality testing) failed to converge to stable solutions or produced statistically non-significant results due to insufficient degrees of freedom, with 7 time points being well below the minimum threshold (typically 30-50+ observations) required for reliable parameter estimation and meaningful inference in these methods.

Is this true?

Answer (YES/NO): NO